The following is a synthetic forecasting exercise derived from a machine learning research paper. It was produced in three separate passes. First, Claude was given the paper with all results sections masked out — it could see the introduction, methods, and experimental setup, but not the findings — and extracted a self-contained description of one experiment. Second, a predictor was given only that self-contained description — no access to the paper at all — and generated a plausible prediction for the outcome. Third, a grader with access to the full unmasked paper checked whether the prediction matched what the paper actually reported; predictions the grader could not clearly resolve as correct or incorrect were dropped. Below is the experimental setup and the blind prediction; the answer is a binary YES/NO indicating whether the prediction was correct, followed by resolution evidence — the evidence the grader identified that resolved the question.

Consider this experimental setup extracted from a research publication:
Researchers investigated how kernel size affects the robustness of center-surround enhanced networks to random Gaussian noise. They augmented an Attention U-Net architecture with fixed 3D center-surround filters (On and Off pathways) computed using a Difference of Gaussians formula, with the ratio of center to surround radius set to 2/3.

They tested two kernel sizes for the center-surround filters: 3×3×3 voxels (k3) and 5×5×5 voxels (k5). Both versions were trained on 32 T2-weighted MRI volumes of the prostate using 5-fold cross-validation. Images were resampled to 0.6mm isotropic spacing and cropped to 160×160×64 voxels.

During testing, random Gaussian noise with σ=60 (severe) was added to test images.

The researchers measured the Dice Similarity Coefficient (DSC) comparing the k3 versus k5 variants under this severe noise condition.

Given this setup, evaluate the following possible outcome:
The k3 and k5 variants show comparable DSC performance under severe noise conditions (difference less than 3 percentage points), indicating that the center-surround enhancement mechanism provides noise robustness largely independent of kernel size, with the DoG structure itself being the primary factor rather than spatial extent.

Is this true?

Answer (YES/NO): NO